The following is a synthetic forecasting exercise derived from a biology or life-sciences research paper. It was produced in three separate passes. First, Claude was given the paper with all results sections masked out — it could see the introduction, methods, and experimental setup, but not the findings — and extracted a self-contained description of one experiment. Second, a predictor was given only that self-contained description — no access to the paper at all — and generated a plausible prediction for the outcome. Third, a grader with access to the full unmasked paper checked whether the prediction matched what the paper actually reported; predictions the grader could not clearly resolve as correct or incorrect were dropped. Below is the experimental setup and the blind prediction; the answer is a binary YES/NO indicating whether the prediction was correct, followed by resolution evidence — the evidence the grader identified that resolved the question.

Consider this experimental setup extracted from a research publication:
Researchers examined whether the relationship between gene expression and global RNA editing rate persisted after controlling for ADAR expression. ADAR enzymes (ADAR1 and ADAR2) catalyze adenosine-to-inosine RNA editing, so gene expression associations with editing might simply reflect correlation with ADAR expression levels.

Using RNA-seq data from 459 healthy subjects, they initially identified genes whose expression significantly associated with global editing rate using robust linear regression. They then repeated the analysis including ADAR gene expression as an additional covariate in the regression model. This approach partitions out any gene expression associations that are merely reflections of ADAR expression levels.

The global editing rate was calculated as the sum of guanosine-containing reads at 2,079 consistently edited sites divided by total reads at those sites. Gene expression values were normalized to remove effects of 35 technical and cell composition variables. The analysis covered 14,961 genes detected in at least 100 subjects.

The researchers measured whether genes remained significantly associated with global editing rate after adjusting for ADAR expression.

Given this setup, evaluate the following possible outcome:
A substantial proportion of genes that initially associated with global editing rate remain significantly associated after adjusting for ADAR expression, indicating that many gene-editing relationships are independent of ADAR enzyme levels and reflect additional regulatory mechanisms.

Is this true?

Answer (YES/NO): NO